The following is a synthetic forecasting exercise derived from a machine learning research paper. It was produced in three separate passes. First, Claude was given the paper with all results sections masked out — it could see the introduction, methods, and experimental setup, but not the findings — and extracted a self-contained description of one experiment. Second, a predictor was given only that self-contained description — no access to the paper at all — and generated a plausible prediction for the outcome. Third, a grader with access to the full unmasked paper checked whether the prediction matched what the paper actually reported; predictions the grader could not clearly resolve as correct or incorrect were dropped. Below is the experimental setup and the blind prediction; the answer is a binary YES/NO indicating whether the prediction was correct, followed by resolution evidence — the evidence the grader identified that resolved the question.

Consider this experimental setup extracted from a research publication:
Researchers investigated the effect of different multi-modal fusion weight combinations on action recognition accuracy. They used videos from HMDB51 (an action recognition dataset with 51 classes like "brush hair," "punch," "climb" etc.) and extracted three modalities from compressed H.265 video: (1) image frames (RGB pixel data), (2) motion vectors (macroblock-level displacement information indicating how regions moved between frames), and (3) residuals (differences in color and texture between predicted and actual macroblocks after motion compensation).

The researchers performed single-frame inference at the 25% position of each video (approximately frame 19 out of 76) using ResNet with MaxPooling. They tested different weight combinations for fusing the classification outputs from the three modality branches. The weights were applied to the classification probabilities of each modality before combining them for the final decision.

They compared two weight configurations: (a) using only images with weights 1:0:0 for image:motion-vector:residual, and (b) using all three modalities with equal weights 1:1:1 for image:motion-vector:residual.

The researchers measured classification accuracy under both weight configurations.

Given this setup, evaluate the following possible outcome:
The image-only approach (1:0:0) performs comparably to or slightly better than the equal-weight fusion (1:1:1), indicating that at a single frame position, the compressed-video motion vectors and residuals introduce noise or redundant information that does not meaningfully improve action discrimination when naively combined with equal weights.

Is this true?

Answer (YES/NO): NO